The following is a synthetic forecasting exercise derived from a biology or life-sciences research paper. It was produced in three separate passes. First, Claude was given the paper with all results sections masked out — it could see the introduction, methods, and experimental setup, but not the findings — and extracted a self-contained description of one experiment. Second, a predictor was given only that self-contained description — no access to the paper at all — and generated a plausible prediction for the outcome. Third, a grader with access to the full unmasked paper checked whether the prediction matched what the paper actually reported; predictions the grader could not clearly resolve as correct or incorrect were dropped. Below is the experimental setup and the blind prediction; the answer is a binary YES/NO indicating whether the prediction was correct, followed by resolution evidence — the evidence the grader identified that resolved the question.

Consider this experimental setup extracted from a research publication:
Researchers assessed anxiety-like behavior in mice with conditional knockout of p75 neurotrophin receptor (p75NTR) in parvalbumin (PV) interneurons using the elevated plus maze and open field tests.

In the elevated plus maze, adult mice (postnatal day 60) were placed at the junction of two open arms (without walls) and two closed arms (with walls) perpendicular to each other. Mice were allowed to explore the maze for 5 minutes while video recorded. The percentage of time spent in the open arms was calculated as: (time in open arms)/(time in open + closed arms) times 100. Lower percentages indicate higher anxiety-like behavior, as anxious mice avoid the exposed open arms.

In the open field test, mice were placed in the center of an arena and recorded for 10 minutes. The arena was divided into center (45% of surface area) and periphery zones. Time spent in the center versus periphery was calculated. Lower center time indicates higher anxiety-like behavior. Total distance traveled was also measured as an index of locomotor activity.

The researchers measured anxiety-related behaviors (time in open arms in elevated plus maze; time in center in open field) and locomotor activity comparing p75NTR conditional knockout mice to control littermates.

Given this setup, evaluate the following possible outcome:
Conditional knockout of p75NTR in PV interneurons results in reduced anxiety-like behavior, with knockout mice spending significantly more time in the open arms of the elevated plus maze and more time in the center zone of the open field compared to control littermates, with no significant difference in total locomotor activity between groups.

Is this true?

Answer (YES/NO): NO